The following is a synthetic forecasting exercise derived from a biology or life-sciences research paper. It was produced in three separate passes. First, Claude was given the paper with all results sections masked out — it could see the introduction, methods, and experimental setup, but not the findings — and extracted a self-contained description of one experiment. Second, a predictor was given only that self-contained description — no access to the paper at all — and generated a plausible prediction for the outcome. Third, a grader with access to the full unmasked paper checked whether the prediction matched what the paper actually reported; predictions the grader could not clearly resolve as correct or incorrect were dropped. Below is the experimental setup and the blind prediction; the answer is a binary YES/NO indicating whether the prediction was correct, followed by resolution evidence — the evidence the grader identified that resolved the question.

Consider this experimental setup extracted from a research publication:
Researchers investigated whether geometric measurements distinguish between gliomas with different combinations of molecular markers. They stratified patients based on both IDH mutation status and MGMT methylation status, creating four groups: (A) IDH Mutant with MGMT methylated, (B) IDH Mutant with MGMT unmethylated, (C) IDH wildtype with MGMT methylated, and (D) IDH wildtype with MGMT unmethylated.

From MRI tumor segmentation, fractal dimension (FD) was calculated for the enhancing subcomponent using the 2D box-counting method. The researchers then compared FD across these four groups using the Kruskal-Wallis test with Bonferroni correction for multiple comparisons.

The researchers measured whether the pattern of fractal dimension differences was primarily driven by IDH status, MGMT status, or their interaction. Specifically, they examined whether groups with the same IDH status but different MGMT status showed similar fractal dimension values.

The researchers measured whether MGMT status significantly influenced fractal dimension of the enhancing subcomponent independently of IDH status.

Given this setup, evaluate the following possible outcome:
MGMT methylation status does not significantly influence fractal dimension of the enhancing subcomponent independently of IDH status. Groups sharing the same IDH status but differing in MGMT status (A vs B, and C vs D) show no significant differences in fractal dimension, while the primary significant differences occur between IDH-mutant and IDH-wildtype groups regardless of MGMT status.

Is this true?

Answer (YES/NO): YES